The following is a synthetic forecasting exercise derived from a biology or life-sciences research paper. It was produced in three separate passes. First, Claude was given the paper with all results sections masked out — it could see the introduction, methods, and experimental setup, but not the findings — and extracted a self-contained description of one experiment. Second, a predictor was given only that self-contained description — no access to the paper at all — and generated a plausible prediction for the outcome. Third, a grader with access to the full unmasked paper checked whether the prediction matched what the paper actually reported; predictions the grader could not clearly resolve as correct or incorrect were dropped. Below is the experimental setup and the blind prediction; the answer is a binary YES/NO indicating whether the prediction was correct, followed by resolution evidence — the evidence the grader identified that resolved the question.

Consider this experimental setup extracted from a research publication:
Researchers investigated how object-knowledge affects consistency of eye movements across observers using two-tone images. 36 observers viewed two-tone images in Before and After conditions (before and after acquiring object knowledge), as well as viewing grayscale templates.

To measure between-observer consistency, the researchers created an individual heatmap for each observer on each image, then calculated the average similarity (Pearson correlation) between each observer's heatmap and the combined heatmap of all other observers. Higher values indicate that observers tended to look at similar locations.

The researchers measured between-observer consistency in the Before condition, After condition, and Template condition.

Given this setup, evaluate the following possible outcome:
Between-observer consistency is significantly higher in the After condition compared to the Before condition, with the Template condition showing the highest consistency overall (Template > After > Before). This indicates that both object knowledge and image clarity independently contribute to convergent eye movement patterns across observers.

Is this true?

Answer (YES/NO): YES